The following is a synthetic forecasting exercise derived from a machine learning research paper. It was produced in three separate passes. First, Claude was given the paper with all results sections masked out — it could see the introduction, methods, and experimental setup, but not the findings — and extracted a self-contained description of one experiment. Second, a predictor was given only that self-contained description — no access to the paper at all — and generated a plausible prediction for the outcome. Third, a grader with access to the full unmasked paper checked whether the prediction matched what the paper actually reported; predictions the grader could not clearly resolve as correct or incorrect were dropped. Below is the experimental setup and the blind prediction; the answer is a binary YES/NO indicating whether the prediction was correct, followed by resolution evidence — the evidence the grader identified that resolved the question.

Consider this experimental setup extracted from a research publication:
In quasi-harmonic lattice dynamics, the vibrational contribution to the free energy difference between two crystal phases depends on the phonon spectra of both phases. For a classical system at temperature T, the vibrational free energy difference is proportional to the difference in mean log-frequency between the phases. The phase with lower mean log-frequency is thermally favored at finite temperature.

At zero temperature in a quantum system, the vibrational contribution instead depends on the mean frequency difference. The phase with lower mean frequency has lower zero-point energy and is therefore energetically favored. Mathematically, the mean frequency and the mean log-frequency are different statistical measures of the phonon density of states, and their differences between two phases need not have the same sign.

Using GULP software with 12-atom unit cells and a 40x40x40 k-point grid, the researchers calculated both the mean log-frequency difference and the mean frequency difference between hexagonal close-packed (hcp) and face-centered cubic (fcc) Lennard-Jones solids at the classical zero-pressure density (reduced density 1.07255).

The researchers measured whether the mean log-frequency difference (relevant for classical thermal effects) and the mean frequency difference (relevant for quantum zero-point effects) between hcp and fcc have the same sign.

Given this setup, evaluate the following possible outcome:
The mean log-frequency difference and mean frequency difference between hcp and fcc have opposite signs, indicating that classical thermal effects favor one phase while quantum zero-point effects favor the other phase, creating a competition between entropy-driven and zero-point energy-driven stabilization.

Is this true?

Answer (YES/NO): YES